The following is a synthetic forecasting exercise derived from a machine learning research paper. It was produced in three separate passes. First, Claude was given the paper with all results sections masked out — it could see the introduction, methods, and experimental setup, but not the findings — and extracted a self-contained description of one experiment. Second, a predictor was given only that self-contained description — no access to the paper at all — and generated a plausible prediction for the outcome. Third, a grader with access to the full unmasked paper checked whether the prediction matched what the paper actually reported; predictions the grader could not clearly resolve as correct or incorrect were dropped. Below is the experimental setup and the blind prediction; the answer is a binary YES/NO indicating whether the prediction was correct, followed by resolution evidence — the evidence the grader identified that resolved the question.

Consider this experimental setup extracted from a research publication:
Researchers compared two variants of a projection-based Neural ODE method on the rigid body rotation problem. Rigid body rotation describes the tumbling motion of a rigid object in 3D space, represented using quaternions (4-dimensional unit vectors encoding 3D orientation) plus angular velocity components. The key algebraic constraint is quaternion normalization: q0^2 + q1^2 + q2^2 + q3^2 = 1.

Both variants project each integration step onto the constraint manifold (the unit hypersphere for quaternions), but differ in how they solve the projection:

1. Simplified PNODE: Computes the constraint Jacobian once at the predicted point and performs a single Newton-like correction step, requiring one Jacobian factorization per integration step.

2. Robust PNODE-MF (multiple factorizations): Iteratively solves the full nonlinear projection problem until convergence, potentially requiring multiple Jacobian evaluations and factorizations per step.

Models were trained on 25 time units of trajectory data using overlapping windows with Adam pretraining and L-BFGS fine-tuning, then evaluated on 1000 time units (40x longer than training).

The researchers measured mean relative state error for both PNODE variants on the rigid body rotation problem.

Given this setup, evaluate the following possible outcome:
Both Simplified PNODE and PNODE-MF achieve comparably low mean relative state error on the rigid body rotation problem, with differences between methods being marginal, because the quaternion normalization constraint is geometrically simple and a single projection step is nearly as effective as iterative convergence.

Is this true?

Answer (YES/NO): NO